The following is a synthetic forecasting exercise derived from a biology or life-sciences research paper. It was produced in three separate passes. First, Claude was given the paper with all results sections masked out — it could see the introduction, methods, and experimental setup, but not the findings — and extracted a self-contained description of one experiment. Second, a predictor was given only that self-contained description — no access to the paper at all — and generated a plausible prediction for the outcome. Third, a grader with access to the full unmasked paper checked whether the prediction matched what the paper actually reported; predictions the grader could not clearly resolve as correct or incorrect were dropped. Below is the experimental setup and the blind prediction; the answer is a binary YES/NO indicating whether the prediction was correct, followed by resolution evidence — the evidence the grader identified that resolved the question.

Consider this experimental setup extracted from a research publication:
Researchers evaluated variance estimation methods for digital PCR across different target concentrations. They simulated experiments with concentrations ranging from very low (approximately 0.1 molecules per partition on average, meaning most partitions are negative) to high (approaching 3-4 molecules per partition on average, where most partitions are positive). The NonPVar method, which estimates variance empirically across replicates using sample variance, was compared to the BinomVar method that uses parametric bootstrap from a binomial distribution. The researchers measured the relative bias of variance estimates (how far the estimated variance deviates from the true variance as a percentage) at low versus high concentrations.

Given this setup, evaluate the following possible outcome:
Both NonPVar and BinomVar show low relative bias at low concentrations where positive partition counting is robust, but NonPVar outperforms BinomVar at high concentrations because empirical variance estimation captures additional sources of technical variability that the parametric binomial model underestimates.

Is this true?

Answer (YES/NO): YES